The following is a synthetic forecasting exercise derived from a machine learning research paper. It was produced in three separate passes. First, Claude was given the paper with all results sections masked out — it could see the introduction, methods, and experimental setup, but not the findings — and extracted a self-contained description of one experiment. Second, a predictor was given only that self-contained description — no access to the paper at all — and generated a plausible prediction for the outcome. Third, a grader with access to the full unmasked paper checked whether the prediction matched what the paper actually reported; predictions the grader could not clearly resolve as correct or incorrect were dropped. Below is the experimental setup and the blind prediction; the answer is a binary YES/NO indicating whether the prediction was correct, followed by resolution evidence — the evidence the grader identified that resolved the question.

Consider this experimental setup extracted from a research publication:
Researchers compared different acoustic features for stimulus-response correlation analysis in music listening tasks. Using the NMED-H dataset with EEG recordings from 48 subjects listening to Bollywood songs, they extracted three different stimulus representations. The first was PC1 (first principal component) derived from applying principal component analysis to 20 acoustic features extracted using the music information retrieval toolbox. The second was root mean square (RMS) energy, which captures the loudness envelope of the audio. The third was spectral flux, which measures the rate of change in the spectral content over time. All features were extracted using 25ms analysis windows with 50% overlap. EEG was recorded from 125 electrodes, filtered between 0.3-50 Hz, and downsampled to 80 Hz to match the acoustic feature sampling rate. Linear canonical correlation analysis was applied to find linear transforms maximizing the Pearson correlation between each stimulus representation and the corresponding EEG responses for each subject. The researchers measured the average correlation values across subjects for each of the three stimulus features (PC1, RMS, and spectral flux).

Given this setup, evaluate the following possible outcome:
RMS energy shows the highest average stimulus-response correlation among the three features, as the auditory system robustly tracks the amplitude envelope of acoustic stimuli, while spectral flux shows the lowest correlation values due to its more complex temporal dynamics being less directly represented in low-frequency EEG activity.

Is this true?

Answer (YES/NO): NO